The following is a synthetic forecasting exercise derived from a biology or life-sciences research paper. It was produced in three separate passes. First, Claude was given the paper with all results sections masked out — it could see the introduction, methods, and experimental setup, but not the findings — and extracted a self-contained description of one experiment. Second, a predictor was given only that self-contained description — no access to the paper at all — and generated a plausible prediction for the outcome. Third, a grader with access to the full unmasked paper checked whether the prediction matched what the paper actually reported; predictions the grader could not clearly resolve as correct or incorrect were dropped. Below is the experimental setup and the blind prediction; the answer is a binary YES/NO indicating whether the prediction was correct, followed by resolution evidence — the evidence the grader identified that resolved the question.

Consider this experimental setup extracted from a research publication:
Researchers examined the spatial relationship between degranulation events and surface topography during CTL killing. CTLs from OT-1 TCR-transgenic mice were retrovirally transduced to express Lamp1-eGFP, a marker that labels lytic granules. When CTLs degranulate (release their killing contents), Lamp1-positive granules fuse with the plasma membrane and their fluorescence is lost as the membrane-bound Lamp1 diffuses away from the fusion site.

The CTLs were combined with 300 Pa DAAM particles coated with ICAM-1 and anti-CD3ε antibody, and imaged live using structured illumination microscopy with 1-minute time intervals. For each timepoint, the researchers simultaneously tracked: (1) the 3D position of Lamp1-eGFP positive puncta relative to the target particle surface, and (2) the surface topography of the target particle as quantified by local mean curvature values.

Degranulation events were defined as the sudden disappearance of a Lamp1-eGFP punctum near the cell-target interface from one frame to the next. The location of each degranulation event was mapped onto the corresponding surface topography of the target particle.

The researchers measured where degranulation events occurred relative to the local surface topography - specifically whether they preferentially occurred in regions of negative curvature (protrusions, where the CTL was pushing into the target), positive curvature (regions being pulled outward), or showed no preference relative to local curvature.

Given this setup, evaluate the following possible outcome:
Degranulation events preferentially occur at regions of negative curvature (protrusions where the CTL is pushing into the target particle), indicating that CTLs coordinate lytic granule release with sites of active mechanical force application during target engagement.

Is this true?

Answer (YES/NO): NO